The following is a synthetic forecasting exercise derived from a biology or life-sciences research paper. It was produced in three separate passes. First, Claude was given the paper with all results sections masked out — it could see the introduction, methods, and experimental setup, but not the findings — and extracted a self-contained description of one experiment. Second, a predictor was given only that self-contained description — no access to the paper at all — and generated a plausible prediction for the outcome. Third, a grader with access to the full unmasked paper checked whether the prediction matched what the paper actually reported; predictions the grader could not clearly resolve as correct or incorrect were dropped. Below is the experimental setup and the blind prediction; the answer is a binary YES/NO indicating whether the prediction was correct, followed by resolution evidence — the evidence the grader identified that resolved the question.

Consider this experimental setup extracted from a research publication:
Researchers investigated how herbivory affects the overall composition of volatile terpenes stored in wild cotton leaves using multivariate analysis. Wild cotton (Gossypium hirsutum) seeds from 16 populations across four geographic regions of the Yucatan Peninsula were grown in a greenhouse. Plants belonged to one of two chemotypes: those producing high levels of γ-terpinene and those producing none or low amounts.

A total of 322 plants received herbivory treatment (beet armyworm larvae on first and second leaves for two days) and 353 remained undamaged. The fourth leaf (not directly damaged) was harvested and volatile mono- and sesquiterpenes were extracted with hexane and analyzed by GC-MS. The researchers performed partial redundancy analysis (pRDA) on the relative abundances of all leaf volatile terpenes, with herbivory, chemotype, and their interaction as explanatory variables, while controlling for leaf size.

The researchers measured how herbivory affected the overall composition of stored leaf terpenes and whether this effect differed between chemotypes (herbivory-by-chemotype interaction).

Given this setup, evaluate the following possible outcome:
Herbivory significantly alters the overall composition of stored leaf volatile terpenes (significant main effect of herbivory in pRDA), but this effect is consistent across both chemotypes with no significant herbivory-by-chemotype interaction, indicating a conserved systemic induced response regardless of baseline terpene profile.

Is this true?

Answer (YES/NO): NO